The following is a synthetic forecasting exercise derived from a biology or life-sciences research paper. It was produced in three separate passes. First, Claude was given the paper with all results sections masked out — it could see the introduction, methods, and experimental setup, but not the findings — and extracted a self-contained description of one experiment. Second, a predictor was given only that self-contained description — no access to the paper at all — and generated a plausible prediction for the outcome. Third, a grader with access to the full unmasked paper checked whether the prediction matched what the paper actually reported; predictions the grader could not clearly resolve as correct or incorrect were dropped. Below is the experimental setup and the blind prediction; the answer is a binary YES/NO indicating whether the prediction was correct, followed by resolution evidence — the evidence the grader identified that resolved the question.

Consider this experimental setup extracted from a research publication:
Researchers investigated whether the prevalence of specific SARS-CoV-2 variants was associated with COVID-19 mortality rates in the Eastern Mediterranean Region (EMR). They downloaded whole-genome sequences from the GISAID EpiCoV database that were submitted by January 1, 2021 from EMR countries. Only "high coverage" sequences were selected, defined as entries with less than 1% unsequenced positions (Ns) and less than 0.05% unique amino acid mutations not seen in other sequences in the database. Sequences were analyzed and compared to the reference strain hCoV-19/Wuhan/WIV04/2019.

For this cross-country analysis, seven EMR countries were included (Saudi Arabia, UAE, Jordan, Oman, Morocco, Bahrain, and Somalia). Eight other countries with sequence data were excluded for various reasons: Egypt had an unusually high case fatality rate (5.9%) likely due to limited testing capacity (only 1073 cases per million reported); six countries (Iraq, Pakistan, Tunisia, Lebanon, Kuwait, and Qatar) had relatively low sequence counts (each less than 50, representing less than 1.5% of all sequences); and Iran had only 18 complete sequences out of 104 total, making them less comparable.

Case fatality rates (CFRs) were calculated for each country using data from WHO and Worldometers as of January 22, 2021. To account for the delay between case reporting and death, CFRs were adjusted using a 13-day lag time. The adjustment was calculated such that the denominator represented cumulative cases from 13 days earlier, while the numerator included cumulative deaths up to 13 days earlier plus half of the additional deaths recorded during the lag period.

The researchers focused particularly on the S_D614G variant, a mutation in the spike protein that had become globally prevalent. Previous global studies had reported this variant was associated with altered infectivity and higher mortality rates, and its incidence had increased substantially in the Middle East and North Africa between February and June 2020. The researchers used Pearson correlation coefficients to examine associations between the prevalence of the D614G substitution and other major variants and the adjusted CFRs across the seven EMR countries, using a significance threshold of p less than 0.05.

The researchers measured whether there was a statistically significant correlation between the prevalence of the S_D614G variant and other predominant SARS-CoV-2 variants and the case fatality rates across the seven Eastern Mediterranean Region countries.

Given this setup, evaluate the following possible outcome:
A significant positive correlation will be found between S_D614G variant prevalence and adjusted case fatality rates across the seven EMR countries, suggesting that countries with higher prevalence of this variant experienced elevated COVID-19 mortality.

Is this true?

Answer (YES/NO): NO